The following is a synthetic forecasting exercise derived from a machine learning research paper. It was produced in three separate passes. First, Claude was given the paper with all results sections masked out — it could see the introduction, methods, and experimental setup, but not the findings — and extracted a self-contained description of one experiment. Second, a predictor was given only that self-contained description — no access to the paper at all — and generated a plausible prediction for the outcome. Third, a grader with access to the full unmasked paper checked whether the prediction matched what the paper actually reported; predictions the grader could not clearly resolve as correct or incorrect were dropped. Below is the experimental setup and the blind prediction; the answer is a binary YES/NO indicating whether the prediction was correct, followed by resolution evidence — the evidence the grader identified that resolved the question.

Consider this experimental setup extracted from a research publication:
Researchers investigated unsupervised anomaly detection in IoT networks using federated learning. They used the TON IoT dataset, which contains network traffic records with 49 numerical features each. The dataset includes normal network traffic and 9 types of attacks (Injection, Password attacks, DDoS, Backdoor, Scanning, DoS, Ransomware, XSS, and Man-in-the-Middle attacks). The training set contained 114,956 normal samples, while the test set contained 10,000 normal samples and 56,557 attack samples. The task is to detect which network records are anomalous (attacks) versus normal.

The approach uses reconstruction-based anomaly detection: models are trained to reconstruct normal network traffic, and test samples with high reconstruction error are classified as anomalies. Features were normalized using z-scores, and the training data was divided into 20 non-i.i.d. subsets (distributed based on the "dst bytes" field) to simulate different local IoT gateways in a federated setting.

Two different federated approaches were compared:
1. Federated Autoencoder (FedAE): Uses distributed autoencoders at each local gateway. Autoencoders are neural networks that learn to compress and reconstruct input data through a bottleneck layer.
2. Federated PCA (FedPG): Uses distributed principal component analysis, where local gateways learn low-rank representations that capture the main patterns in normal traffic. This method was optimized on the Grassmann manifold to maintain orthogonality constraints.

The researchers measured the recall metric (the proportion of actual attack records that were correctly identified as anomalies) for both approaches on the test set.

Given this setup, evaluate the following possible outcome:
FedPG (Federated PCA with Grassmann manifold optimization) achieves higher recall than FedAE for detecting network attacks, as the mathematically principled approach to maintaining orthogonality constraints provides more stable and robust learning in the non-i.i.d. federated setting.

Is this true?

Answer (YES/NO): NO